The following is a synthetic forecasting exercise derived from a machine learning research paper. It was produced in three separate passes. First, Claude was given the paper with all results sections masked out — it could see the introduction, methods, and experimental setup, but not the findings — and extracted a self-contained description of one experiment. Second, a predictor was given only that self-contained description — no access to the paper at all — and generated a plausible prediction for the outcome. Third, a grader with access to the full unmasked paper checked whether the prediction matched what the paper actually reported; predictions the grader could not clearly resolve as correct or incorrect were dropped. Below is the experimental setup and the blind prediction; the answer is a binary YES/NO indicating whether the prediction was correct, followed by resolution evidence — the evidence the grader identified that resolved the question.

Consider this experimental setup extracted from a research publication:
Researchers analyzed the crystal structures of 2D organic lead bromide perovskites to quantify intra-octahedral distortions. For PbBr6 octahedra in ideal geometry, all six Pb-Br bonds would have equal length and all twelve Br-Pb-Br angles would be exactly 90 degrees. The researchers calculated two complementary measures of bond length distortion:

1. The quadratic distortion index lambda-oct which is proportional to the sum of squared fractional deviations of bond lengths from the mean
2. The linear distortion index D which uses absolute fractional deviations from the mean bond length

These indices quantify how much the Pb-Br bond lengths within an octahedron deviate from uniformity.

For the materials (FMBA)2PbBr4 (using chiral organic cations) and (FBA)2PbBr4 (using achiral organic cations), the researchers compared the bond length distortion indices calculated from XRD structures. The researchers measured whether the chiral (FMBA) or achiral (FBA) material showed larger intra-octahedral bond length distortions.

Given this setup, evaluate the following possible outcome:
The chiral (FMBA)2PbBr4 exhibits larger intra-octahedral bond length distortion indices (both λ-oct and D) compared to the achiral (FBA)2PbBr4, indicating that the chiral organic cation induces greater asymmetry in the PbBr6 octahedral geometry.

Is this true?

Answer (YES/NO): YES